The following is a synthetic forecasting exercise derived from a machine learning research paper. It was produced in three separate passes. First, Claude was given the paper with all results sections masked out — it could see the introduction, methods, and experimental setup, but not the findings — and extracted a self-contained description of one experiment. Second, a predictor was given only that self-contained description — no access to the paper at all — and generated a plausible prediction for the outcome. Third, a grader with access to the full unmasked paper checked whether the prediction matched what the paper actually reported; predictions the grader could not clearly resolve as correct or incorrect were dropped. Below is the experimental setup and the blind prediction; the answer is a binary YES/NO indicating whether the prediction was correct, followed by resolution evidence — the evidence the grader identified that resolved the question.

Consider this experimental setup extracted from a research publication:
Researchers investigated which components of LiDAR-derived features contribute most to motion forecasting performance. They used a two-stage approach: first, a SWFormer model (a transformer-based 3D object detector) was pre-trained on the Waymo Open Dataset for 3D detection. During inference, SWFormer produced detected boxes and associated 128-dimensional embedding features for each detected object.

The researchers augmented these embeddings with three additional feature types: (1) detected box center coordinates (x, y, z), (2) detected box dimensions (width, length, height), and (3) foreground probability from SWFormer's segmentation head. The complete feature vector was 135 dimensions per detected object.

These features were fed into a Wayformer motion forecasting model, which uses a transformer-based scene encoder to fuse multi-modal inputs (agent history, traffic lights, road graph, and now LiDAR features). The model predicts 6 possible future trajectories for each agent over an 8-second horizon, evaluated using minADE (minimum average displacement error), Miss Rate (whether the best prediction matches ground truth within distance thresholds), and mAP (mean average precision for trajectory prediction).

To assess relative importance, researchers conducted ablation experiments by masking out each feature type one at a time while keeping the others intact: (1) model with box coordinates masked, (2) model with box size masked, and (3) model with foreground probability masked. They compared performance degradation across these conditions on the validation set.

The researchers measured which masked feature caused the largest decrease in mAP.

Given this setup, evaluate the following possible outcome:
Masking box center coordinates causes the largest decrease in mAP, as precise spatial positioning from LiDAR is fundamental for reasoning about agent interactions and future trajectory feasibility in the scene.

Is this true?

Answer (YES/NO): YES